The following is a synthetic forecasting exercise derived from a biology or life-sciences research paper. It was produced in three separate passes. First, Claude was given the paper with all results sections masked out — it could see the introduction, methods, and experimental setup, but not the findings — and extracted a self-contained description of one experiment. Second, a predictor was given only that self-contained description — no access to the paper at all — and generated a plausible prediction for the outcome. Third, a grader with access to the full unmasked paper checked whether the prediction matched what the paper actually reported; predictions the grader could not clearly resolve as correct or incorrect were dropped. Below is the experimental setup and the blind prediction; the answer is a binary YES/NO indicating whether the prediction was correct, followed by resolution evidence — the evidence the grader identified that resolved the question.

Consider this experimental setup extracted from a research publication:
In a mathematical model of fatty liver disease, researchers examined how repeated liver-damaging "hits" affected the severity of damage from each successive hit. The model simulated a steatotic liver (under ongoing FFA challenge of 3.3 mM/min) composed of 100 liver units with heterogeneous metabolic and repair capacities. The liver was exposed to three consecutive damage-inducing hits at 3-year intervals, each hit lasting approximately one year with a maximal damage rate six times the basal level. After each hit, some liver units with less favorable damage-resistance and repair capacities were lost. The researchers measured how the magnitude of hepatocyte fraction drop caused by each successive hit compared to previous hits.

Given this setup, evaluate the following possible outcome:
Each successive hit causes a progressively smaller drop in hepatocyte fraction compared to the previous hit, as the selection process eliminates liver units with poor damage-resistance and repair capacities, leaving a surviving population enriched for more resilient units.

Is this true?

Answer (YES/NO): YES